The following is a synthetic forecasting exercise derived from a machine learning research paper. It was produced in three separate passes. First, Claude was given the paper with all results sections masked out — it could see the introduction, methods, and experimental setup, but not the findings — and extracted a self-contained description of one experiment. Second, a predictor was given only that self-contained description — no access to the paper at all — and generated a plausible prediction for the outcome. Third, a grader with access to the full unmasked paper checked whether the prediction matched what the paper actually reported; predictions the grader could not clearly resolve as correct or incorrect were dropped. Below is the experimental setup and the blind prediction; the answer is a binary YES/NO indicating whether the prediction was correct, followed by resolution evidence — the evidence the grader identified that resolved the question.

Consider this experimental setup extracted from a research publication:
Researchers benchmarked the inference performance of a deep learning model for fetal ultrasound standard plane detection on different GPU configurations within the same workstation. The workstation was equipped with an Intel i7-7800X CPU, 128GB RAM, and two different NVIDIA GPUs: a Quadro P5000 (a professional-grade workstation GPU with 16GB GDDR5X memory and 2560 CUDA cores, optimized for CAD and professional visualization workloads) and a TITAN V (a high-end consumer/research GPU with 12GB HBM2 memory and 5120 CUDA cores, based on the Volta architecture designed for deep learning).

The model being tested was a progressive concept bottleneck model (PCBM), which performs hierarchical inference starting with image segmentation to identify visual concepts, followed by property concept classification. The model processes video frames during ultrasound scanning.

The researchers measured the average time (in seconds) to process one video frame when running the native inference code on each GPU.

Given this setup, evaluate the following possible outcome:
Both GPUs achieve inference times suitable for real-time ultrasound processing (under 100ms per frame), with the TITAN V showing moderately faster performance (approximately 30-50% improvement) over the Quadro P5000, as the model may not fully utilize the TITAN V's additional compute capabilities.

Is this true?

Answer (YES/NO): NO